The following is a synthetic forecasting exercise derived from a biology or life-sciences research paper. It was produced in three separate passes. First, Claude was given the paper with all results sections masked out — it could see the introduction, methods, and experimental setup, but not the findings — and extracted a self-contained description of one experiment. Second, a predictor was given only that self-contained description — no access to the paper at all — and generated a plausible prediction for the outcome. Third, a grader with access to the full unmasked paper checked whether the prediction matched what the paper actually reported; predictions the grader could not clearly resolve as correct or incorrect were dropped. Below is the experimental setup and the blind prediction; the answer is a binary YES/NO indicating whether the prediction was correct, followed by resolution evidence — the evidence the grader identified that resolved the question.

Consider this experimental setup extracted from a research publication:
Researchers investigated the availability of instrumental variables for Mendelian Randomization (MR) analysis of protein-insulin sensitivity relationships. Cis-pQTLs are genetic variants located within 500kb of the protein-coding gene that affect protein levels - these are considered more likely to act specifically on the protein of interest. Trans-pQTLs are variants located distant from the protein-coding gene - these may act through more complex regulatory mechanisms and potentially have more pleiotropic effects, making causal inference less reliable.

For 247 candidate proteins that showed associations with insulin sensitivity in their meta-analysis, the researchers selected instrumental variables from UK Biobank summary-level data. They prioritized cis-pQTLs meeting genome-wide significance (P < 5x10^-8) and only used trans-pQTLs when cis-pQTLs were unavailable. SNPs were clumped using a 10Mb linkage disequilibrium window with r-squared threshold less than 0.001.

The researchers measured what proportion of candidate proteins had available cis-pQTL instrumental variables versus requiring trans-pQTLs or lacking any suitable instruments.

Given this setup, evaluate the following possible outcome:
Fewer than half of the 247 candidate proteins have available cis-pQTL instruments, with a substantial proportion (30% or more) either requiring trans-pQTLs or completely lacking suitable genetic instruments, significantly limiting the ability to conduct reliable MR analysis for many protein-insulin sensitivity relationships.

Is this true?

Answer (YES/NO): NO